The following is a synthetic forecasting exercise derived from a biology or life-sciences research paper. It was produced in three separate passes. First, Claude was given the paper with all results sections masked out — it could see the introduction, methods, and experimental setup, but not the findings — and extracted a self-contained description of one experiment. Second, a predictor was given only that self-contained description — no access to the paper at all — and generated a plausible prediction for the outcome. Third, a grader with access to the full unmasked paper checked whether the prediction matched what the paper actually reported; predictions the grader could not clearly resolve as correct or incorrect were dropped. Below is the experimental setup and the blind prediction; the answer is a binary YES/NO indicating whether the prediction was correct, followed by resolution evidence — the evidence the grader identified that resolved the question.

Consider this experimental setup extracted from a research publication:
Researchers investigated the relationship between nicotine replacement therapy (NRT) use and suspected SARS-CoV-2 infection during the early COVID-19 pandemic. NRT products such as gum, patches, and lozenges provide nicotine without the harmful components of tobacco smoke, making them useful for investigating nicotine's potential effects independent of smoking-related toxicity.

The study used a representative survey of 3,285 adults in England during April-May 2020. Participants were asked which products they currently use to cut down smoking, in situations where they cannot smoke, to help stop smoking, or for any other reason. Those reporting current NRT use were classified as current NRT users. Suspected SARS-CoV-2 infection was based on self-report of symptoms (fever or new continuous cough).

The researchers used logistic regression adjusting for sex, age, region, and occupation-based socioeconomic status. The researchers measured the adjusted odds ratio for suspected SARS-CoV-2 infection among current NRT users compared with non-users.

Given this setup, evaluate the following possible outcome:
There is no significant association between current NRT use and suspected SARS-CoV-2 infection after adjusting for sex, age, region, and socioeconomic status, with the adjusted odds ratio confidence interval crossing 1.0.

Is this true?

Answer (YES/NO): YES